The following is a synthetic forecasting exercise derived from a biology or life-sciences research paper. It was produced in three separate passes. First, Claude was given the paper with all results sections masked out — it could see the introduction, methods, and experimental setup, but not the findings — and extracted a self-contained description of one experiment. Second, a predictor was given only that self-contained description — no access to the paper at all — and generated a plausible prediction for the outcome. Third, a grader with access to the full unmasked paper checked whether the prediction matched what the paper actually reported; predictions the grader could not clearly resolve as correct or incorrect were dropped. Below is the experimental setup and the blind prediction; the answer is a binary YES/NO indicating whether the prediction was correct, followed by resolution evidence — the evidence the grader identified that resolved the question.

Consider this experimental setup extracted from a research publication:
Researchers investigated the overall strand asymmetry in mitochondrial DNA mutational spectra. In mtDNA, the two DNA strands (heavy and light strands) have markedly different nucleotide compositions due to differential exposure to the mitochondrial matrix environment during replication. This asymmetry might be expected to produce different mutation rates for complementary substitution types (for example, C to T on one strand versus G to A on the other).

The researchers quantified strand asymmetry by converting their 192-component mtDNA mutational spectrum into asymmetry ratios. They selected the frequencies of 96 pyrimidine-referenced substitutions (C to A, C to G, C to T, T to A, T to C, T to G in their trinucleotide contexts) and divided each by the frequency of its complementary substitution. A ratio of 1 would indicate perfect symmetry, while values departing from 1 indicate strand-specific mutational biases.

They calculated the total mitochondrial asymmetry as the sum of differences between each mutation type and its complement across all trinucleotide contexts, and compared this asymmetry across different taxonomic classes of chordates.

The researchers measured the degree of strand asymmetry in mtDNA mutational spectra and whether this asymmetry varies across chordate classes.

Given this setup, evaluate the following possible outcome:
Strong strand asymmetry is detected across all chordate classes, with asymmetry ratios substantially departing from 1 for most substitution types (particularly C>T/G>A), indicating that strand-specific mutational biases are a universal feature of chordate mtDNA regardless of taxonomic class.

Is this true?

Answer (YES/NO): YES